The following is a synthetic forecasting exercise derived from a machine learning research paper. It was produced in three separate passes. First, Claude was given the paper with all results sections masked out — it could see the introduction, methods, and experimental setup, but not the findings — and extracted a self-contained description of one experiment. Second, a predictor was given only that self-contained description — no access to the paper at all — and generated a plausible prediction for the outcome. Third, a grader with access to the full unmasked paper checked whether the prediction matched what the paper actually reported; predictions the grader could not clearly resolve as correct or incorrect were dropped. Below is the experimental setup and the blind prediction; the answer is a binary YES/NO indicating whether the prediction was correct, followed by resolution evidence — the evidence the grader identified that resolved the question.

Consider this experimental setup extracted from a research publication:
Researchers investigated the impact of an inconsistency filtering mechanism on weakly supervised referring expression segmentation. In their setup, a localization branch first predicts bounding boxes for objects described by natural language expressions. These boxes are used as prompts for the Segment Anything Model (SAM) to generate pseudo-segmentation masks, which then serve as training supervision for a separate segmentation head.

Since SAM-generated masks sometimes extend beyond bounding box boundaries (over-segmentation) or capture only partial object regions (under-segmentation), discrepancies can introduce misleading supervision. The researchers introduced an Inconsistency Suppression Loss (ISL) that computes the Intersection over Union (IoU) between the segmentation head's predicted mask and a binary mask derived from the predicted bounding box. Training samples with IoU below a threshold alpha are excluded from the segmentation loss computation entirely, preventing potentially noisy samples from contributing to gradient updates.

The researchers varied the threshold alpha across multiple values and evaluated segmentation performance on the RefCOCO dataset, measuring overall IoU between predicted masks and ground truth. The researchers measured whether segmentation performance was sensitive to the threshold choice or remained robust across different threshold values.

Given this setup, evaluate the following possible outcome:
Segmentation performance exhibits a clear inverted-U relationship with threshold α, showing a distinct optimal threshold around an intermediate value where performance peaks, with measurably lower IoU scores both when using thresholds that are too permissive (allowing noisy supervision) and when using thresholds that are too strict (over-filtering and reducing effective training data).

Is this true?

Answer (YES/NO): NO